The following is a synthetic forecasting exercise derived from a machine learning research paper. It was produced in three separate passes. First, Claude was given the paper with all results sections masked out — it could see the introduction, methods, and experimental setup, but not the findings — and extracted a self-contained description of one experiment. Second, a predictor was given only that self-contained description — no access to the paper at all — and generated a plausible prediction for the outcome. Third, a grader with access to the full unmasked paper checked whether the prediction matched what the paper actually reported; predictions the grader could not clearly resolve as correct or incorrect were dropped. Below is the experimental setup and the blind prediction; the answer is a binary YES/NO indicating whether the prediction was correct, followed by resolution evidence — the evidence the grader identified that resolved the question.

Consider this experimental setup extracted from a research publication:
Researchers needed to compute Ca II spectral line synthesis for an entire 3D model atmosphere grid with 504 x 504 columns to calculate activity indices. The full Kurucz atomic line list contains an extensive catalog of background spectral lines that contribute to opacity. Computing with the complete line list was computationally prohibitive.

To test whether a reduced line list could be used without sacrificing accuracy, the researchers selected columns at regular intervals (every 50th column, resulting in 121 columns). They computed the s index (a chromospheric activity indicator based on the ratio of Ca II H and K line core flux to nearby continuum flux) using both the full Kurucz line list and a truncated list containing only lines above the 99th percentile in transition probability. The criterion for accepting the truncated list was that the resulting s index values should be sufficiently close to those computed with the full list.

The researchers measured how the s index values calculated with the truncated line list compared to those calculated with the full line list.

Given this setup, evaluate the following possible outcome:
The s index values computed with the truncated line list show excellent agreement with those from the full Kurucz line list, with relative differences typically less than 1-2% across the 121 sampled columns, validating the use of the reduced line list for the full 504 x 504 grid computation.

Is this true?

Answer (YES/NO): YES